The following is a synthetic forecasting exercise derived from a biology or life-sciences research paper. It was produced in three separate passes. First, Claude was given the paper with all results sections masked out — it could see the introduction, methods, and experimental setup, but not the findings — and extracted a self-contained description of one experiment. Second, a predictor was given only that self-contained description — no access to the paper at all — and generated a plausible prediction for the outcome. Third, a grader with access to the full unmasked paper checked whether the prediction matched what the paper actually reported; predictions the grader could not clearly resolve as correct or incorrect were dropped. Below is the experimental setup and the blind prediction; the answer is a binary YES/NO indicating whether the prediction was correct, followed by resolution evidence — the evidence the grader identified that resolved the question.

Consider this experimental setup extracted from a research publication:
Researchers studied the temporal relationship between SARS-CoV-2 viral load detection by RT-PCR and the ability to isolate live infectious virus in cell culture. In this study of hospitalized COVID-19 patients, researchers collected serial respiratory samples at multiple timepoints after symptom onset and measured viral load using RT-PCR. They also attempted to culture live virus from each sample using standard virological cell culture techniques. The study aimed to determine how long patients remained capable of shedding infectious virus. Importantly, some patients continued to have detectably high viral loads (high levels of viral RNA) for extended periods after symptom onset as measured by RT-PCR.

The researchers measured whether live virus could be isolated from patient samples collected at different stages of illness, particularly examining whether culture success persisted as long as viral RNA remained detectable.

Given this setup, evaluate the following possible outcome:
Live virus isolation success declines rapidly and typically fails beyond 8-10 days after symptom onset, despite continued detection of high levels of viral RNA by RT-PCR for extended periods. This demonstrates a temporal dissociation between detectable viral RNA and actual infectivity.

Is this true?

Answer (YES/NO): YES